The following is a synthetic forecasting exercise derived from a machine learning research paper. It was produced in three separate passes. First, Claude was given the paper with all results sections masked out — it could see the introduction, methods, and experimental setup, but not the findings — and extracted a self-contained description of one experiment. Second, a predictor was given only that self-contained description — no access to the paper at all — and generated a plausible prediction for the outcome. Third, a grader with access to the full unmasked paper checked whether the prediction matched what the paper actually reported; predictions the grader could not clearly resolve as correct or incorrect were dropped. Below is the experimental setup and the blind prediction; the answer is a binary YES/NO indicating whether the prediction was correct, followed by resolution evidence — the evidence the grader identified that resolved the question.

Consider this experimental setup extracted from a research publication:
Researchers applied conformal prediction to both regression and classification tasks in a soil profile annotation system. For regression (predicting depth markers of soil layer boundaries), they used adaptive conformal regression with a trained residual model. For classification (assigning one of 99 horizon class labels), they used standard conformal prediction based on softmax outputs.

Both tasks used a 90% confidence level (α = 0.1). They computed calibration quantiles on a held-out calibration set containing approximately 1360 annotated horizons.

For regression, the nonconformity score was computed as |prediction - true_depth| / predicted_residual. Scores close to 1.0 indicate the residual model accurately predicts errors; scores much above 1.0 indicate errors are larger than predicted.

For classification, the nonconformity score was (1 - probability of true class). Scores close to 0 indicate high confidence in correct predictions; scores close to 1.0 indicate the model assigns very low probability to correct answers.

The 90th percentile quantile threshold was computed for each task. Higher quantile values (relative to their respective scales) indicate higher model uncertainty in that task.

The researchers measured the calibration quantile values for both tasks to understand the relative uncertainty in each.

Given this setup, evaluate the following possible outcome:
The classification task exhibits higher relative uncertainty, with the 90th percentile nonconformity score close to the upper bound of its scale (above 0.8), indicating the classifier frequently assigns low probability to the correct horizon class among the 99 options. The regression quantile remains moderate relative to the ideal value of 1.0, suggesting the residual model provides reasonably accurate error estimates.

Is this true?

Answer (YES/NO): NO